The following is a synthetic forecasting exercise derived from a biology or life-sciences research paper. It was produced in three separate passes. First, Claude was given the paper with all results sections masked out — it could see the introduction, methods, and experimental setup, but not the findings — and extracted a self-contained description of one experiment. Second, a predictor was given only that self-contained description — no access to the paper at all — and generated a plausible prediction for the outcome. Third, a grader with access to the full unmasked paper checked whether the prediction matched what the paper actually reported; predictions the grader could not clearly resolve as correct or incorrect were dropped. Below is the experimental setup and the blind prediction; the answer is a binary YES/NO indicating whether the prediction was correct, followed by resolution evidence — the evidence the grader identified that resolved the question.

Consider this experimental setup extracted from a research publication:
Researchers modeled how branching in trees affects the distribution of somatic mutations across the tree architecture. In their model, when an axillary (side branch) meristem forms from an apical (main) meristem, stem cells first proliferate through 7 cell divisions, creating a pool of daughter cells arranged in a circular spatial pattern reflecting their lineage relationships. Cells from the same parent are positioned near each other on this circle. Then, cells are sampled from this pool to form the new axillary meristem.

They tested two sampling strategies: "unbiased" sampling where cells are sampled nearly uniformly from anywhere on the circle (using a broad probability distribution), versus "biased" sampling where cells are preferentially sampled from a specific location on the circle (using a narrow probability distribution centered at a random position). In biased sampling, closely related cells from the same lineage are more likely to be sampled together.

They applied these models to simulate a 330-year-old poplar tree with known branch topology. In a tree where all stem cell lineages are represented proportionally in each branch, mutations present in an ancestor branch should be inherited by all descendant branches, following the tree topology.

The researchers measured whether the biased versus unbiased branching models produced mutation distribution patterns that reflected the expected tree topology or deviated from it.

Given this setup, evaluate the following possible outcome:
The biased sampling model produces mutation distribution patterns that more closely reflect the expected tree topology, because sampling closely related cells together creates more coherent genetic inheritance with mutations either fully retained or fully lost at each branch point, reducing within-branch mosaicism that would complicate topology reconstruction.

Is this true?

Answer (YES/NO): NO